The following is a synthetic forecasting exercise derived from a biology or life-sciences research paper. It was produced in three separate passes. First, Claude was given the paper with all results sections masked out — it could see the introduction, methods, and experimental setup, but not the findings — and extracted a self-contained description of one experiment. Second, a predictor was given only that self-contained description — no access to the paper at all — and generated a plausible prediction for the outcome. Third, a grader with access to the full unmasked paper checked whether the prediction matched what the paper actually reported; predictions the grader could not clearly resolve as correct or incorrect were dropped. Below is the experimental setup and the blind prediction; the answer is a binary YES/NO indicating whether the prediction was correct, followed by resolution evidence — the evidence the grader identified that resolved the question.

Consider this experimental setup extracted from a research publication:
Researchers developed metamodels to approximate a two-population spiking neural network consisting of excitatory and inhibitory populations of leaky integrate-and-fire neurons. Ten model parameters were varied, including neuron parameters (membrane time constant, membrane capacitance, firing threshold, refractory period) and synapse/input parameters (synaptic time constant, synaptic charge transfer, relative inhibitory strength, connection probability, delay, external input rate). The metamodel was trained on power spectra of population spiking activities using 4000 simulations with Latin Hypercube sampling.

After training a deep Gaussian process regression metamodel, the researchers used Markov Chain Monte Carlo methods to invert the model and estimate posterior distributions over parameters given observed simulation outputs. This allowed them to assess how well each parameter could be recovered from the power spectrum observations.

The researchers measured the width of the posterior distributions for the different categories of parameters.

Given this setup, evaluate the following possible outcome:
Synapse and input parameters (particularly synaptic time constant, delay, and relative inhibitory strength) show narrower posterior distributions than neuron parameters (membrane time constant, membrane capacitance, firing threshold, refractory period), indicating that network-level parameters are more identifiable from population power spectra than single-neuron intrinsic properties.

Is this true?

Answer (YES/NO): YES